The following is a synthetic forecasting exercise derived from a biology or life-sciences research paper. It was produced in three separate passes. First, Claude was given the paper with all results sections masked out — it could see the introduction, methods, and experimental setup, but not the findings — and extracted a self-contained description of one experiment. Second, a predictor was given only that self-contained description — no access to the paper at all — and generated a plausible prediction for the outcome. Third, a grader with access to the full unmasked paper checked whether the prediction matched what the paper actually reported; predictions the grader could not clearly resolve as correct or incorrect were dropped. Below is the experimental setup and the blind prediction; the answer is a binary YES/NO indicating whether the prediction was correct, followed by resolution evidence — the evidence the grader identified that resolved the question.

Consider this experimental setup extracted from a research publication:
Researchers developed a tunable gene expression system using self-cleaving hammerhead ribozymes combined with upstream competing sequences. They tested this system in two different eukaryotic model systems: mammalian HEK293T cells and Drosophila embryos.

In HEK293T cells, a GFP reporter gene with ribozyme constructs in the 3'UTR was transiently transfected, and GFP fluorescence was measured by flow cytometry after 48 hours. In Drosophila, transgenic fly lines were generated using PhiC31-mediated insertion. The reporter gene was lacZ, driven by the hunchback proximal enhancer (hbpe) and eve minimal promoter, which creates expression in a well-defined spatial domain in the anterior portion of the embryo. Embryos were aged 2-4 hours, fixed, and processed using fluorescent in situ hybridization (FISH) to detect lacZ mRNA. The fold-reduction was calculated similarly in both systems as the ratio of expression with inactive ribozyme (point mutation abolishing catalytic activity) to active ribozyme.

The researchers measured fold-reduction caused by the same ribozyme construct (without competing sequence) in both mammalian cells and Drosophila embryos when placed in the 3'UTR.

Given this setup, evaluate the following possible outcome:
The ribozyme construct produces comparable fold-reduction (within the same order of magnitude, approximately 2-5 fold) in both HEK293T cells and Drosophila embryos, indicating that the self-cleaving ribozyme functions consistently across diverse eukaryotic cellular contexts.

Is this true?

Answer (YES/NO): NO